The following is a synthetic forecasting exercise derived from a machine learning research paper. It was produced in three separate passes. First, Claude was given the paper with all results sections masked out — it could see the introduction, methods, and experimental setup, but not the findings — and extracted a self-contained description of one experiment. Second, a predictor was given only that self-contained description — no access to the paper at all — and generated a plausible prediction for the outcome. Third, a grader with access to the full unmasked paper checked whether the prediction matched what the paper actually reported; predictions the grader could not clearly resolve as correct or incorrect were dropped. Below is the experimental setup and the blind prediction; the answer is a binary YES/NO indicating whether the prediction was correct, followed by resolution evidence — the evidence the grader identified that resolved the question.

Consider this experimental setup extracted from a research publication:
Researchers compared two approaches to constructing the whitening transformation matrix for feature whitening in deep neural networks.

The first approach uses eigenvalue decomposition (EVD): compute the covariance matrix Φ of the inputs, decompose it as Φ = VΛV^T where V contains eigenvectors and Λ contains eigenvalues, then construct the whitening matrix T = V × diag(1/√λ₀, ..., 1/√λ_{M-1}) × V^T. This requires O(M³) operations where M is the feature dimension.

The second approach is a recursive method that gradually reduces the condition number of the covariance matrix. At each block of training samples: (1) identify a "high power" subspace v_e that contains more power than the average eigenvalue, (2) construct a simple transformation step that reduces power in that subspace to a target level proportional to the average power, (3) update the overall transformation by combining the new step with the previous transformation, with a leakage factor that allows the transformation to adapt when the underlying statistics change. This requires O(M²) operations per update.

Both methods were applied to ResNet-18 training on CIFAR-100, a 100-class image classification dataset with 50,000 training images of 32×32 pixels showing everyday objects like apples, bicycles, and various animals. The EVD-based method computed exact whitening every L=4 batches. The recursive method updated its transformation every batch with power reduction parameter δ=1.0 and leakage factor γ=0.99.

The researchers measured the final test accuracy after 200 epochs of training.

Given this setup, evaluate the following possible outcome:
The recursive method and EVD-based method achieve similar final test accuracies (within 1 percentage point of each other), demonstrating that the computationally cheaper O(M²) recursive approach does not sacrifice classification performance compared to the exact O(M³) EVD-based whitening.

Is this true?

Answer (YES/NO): YES